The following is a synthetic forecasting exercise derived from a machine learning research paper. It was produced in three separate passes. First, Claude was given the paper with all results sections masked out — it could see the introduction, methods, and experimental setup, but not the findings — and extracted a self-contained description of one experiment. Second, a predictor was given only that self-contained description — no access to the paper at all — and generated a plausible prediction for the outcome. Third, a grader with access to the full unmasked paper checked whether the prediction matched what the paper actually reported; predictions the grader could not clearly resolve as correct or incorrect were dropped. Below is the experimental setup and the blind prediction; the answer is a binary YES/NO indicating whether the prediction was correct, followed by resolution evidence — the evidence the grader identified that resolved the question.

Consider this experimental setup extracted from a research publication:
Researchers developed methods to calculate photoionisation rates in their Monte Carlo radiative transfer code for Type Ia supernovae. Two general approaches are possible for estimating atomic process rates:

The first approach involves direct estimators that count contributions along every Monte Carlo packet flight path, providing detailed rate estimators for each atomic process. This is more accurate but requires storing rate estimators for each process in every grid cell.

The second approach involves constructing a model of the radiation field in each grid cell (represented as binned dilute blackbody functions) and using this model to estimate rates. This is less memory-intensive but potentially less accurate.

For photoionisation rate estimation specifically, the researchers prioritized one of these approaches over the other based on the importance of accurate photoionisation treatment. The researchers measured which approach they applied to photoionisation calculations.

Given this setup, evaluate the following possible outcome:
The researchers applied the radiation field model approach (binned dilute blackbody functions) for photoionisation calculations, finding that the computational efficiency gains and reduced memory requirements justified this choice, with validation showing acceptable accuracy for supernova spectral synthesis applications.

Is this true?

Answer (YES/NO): NO